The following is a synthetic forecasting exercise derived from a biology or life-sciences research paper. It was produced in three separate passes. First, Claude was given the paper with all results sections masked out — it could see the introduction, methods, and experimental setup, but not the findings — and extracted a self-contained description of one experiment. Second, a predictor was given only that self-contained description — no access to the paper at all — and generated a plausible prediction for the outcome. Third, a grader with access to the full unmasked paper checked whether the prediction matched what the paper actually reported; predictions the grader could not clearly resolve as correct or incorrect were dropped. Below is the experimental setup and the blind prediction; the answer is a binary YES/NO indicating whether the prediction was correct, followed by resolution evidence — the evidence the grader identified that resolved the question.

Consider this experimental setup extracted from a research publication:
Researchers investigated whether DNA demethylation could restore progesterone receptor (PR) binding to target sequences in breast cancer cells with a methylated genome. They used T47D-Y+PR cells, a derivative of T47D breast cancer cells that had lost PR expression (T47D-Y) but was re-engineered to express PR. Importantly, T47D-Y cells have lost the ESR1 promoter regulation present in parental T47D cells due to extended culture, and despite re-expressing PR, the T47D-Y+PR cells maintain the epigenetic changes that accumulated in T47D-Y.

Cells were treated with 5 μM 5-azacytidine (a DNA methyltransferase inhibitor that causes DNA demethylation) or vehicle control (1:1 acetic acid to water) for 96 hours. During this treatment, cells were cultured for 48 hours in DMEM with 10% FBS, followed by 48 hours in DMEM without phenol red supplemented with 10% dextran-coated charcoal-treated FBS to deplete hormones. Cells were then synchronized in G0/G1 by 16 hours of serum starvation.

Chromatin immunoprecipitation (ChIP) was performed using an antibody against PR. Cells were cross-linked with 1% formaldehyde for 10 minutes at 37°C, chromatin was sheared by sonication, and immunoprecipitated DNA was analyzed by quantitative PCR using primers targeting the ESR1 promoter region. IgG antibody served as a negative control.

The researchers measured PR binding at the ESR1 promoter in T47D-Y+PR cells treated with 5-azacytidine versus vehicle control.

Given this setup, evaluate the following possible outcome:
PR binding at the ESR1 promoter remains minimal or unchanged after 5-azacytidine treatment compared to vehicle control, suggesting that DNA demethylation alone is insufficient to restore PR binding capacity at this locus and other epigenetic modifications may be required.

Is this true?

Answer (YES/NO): NO